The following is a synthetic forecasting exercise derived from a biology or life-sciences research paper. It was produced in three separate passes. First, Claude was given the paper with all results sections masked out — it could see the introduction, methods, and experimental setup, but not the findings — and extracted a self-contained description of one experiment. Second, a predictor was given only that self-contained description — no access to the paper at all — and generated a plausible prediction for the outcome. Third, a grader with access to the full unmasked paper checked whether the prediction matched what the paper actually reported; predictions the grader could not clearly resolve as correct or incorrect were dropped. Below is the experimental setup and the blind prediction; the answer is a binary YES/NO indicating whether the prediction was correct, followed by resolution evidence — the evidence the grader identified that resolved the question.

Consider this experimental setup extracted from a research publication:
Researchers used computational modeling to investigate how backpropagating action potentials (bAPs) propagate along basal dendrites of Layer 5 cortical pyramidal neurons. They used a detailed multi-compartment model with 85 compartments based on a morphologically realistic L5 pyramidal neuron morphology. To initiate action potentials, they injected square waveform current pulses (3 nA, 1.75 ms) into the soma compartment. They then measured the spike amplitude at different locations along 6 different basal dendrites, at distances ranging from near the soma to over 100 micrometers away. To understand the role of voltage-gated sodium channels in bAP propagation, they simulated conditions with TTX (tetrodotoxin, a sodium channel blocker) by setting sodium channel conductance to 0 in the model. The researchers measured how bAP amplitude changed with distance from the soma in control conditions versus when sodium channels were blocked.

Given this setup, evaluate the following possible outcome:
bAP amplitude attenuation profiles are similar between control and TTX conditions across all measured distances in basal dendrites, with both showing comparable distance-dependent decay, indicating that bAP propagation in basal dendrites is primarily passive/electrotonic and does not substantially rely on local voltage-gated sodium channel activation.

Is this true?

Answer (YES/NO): NO